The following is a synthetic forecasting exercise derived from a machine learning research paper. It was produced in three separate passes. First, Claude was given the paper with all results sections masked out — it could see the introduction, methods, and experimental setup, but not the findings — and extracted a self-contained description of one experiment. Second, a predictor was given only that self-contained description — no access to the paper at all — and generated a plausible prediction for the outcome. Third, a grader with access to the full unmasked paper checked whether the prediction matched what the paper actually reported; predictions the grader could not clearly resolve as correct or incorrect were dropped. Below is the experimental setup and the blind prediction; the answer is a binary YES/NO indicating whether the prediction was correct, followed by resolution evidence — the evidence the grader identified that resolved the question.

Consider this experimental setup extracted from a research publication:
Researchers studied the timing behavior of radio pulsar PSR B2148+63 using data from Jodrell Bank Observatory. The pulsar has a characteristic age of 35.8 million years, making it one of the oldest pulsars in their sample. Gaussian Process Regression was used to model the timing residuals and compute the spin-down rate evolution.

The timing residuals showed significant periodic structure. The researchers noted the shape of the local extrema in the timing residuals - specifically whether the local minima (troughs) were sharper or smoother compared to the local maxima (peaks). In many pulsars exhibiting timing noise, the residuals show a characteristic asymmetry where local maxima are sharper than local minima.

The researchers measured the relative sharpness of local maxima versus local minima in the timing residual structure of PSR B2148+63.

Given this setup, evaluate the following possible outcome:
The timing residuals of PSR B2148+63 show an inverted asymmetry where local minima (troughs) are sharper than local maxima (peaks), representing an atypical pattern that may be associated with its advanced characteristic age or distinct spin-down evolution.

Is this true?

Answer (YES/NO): YES